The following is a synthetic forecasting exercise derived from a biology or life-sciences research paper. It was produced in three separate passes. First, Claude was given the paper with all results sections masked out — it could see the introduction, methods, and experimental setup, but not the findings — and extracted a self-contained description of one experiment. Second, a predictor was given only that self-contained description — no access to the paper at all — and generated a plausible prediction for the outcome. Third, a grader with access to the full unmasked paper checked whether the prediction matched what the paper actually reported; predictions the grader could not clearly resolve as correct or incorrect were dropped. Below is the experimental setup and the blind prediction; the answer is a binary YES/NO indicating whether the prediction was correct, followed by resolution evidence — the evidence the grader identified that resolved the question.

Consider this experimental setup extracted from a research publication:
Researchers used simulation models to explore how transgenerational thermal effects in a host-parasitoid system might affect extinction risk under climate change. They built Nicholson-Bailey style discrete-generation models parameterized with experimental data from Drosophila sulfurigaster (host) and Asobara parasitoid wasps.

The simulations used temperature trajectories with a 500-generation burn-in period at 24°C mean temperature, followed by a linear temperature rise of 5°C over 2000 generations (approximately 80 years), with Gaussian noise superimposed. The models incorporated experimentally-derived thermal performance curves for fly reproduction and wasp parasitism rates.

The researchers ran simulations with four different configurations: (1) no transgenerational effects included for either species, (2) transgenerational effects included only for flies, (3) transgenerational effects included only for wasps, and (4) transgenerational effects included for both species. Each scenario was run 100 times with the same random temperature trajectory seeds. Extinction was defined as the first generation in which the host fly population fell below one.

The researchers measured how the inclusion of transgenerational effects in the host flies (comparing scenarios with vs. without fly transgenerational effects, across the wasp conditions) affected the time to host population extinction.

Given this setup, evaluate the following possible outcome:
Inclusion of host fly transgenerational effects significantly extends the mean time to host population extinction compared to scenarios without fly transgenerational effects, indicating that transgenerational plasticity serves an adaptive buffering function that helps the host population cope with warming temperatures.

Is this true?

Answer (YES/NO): NO